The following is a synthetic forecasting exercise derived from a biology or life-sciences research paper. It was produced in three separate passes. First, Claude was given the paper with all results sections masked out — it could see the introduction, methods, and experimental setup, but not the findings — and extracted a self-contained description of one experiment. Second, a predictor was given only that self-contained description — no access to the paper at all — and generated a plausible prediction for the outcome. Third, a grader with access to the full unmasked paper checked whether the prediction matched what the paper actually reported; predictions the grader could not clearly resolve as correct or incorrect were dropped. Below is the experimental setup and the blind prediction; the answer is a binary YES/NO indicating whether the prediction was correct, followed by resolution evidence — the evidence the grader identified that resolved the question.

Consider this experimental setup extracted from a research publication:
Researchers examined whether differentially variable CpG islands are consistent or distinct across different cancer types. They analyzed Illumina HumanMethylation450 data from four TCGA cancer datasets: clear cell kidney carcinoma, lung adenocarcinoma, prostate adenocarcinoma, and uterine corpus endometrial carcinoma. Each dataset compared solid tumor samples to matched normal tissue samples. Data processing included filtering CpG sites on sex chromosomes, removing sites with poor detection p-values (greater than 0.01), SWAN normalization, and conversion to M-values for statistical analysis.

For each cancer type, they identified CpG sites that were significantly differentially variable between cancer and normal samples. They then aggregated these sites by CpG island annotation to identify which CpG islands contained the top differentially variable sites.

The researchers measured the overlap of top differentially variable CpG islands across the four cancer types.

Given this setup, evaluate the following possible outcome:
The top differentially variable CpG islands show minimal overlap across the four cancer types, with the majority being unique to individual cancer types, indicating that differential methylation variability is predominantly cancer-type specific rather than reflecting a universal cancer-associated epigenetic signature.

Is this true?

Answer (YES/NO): YES